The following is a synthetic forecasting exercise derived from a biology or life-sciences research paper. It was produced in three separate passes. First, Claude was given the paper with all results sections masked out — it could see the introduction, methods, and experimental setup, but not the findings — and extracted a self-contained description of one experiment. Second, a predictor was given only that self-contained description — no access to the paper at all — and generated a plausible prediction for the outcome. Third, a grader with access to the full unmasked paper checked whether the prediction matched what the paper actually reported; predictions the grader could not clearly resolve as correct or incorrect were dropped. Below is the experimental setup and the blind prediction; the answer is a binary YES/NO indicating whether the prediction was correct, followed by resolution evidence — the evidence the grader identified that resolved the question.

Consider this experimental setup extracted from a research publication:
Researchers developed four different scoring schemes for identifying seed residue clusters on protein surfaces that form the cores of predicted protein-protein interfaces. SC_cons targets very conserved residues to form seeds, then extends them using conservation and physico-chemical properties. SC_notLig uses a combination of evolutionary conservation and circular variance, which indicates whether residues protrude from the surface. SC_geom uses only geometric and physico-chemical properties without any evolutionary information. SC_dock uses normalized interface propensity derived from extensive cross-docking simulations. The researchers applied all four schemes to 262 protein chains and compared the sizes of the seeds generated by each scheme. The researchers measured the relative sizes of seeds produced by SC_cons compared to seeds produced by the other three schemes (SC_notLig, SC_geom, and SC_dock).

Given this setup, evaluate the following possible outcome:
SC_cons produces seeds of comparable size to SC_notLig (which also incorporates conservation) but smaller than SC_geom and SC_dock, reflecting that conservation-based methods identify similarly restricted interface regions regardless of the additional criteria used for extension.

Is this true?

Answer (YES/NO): NO